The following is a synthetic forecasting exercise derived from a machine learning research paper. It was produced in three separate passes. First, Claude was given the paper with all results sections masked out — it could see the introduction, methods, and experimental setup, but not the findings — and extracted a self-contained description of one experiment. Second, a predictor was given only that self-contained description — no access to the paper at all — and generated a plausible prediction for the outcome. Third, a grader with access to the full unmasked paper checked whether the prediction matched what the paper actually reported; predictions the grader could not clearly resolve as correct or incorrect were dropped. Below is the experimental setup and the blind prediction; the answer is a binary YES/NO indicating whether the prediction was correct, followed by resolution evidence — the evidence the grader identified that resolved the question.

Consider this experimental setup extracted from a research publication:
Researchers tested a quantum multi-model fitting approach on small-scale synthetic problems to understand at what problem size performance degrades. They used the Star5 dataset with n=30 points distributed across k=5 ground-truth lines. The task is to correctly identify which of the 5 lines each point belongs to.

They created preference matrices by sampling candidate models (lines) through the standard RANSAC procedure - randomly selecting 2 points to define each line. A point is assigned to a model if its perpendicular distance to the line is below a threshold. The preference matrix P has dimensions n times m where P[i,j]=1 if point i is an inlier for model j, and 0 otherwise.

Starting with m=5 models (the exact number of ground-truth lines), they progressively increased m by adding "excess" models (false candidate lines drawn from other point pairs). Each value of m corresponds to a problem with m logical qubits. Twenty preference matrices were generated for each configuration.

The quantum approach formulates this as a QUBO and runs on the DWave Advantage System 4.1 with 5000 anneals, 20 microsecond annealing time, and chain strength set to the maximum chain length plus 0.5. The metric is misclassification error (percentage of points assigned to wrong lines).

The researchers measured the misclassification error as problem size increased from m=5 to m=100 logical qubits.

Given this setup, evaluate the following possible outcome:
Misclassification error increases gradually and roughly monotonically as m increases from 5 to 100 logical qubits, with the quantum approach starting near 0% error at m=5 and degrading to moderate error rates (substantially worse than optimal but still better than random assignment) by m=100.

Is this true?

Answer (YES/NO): NO